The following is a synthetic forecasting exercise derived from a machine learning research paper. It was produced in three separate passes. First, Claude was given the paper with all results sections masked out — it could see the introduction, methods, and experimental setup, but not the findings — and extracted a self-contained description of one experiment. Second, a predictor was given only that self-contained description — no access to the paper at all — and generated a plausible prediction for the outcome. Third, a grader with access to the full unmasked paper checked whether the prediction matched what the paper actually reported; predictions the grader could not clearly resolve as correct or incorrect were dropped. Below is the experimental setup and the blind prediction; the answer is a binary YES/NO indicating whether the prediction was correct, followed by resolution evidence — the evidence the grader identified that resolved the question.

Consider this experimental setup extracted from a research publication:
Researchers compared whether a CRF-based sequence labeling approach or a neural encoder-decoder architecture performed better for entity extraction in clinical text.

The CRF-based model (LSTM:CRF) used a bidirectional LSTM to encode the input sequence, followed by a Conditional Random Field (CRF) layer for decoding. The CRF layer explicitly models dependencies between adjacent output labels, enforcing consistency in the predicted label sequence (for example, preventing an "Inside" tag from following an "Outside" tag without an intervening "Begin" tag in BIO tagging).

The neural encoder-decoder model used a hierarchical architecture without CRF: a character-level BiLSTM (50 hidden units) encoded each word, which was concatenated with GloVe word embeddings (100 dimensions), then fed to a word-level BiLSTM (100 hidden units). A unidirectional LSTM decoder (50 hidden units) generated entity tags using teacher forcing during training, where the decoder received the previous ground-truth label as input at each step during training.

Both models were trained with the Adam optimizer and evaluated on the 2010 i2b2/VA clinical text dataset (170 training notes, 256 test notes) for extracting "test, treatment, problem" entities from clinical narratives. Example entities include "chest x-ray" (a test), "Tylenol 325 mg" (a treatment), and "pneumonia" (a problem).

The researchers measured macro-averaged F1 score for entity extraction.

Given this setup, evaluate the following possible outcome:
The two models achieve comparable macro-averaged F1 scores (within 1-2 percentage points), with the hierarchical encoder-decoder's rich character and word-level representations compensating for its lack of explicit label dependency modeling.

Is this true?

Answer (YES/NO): YES